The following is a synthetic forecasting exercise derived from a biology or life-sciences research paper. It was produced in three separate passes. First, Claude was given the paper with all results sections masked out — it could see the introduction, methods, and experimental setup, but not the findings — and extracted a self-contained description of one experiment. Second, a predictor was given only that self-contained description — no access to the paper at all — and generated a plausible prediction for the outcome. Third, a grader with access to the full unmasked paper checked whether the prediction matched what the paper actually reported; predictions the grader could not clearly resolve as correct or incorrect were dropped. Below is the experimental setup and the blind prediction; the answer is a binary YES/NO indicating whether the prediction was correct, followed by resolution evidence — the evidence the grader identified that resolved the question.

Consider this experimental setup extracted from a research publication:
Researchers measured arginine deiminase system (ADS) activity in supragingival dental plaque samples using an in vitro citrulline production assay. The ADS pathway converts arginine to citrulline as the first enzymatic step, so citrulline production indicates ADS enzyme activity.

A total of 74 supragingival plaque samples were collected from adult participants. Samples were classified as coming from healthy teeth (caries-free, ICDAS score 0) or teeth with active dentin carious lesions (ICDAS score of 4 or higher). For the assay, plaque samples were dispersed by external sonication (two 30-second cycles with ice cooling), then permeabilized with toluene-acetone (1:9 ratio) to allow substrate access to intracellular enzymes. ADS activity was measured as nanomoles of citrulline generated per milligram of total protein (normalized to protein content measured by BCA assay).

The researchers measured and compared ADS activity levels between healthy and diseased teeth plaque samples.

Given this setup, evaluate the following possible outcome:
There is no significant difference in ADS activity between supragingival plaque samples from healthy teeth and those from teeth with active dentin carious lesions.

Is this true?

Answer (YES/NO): NO